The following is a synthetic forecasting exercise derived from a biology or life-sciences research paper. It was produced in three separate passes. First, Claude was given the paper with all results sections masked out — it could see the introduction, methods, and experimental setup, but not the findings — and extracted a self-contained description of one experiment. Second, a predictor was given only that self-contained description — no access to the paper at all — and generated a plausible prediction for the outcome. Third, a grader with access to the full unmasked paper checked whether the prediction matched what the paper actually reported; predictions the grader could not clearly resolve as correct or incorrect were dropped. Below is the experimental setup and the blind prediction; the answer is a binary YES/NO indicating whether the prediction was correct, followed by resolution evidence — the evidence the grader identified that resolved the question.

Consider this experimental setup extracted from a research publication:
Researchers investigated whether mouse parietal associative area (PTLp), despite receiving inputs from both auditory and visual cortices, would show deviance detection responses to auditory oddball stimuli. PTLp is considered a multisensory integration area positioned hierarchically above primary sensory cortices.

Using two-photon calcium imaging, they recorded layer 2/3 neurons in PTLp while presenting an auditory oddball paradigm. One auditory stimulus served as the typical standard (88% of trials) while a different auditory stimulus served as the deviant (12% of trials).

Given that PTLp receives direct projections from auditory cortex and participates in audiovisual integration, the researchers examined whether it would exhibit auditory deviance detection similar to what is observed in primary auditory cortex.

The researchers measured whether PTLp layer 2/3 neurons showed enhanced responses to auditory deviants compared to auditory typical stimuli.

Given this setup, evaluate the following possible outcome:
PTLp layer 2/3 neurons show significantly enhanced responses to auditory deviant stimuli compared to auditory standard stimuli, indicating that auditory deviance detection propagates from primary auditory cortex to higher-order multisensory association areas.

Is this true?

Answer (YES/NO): NO